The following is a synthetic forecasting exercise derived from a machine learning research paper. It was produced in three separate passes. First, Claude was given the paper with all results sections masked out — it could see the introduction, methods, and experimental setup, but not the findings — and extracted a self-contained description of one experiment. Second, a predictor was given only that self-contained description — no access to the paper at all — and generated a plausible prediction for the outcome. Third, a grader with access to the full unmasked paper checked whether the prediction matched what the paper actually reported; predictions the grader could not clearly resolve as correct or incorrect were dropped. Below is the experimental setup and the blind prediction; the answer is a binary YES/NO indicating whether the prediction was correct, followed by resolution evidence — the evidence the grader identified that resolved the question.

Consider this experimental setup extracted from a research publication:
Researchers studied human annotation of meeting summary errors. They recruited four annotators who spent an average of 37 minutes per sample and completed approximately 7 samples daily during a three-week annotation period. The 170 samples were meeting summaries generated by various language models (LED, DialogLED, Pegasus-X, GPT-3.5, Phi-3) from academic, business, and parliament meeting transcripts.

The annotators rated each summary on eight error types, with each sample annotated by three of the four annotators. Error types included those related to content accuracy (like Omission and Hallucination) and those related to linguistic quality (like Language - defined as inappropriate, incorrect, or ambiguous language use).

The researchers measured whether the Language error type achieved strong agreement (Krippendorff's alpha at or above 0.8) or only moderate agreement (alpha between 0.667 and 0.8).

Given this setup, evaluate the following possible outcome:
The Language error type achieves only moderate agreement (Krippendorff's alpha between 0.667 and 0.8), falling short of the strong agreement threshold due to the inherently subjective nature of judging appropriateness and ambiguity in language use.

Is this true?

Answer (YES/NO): YES